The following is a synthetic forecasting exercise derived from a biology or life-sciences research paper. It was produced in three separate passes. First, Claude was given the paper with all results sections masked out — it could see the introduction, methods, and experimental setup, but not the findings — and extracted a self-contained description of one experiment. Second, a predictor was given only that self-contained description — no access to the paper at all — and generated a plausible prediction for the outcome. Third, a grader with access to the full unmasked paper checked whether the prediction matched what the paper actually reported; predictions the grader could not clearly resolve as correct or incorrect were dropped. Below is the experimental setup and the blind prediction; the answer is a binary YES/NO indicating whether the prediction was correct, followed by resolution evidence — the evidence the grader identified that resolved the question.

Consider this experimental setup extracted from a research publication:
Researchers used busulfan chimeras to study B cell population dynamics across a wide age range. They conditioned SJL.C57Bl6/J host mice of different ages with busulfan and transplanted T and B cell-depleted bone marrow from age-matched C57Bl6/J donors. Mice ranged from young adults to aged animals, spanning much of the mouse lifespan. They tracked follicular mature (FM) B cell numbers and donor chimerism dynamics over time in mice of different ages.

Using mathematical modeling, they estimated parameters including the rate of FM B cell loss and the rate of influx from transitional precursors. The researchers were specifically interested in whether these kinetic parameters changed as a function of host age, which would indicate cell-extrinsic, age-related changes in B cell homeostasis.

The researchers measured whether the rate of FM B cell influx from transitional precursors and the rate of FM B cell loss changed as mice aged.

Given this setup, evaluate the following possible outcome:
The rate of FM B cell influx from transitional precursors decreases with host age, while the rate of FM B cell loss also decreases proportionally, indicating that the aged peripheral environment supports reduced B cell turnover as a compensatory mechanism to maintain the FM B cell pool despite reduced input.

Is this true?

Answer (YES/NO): NO